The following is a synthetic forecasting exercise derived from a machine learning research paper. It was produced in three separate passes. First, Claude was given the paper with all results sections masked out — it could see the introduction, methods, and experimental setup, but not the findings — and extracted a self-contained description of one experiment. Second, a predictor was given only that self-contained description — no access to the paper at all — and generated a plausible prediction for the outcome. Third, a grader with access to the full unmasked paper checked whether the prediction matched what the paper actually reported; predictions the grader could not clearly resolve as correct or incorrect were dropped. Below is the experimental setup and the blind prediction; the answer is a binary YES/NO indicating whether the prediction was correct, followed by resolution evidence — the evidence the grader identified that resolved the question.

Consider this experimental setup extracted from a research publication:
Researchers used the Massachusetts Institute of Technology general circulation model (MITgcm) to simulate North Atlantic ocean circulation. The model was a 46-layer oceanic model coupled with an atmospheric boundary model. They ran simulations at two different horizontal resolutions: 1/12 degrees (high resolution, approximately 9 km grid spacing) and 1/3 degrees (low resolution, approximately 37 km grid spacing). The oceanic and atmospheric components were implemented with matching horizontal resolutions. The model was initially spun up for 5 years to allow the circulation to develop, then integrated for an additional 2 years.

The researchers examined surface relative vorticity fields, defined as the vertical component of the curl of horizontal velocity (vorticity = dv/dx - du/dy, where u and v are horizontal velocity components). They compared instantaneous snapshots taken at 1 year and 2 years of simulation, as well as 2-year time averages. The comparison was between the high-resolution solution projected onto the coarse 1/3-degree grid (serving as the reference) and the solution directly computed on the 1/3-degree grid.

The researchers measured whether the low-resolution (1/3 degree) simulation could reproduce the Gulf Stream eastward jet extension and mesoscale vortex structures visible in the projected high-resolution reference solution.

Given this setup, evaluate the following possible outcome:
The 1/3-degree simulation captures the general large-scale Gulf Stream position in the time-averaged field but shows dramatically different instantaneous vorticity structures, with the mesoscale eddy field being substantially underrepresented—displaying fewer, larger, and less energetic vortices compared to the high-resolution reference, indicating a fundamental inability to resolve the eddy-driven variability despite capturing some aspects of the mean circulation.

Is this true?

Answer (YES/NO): NO